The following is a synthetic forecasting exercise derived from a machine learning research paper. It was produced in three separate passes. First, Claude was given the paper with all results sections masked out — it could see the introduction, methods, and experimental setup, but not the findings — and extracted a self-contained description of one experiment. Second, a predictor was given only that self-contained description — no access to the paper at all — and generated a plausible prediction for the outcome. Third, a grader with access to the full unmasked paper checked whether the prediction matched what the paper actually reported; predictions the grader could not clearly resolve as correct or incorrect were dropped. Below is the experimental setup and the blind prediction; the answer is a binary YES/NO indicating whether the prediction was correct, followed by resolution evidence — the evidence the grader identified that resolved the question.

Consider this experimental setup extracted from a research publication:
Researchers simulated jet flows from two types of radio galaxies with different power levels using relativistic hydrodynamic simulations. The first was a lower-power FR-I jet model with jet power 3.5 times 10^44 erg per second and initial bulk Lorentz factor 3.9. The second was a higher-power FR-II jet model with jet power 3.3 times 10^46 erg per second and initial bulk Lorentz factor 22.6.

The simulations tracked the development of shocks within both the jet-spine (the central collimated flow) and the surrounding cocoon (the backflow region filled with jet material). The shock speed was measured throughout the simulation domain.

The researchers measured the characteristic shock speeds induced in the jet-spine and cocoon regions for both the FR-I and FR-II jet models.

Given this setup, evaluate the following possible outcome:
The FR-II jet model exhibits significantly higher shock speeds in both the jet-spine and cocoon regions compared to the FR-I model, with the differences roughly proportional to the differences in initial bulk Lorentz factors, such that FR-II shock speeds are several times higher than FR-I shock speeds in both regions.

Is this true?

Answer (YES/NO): NO